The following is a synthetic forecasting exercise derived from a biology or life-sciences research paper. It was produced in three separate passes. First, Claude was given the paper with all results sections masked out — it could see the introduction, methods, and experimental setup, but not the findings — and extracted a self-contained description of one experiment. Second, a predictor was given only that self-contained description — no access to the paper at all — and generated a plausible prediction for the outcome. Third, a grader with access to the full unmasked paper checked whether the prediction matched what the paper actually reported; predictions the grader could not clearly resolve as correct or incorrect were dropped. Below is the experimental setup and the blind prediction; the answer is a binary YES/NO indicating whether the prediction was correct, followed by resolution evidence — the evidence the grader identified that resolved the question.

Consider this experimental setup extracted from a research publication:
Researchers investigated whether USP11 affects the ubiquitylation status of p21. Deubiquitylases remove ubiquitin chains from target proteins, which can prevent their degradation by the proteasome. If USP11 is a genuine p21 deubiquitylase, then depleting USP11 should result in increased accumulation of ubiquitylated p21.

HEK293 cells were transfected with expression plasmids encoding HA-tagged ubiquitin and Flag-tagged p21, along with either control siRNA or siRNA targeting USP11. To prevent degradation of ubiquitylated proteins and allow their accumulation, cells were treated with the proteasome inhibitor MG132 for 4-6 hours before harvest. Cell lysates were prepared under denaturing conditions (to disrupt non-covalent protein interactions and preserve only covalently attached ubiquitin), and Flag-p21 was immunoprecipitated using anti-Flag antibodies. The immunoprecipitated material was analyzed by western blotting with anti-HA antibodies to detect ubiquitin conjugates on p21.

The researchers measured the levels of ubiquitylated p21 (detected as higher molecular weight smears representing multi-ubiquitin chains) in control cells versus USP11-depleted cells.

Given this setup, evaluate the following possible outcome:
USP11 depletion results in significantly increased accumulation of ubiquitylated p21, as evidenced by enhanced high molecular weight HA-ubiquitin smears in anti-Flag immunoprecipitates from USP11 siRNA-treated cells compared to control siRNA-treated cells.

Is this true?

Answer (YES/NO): YES